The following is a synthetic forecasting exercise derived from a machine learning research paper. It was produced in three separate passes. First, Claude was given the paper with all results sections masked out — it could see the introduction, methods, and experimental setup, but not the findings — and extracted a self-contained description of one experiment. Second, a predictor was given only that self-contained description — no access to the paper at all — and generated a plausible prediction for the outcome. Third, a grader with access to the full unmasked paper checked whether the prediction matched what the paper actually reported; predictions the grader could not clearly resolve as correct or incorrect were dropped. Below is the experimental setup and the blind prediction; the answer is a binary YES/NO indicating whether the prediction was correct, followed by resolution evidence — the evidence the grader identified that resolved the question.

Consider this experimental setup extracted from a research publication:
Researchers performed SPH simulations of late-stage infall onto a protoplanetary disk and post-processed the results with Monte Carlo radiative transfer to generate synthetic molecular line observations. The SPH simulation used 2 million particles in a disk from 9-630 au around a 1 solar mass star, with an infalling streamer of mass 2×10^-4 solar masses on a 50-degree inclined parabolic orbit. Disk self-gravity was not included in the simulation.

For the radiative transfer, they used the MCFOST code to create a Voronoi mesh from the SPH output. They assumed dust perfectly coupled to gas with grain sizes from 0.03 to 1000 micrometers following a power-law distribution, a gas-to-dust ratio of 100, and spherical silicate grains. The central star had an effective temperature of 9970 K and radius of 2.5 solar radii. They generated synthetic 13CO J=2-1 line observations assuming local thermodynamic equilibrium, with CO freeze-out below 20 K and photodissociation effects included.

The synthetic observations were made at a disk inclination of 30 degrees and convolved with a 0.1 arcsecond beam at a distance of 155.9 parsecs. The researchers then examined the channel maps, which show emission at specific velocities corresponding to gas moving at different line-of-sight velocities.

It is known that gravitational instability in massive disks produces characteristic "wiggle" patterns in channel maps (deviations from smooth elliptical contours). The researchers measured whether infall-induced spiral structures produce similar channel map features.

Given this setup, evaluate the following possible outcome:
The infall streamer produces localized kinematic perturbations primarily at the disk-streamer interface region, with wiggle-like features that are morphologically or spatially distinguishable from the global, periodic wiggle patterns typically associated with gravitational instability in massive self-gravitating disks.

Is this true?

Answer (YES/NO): NO